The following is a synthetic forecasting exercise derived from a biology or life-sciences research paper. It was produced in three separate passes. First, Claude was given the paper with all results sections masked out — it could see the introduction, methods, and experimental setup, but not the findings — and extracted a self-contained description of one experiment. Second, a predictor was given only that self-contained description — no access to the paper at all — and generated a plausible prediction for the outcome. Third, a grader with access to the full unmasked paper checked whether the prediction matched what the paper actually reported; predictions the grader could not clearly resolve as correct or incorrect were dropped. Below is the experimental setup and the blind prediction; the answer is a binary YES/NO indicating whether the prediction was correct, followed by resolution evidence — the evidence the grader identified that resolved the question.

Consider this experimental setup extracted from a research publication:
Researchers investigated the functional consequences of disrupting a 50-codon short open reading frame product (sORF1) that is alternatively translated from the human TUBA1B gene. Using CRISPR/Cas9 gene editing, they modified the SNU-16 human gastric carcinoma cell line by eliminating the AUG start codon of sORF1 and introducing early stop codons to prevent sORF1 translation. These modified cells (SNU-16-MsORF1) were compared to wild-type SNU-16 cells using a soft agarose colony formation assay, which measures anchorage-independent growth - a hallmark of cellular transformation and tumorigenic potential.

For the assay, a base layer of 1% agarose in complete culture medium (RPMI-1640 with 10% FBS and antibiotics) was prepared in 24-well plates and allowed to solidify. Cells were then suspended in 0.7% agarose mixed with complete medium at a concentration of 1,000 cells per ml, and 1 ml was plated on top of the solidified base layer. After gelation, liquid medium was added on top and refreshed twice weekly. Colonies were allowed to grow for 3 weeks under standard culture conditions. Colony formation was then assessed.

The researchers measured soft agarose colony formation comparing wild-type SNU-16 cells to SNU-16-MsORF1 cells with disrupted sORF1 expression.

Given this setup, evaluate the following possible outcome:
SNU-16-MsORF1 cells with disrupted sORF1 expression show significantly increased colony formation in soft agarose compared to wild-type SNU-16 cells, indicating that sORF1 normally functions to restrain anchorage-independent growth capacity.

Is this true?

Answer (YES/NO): NO